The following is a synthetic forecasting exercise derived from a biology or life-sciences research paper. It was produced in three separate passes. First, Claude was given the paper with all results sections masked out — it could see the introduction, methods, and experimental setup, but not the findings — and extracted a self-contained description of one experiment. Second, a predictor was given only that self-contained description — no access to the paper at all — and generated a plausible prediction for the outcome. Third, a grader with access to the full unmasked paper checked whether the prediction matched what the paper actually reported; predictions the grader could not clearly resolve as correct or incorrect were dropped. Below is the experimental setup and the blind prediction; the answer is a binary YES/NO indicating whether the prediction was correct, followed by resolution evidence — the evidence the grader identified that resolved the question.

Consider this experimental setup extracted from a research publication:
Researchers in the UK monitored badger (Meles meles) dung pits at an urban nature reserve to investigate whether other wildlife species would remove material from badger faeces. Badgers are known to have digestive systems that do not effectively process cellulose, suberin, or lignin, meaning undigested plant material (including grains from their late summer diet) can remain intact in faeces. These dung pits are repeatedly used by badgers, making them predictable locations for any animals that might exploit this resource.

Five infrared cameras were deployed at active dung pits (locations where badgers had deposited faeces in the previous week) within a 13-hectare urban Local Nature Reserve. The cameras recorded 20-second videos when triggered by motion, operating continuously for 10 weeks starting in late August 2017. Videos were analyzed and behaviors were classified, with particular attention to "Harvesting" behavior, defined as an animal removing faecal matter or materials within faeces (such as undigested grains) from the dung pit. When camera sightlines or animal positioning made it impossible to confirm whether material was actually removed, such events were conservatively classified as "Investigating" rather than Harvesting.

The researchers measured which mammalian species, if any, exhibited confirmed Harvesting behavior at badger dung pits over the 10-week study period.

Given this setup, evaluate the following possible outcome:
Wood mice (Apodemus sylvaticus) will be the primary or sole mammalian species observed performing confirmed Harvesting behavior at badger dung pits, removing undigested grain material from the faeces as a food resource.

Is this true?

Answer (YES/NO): NO